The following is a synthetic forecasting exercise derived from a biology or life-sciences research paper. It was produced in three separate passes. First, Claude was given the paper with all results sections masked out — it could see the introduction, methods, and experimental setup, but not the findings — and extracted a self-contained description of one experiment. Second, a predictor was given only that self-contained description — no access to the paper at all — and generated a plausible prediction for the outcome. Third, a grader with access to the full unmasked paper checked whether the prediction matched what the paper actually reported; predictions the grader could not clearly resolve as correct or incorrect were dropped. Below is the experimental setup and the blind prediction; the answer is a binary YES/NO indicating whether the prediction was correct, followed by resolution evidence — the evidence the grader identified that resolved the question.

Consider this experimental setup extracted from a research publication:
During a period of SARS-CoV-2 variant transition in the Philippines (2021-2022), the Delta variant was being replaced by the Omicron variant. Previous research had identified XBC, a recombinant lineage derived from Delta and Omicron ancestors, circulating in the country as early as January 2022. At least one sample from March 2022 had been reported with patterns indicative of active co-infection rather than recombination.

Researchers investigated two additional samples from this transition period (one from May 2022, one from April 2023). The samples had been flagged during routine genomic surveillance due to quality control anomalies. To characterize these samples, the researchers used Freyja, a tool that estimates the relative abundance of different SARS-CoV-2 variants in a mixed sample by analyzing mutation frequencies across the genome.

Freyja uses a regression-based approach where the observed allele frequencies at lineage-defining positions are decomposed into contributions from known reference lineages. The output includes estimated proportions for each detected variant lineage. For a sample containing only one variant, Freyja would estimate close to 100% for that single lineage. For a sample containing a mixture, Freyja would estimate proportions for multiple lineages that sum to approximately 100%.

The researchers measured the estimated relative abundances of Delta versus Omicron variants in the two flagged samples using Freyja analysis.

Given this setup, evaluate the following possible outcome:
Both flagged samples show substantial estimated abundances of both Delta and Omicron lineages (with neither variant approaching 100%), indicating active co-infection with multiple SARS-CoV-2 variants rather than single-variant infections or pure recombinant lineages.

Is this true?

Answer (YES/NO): NO